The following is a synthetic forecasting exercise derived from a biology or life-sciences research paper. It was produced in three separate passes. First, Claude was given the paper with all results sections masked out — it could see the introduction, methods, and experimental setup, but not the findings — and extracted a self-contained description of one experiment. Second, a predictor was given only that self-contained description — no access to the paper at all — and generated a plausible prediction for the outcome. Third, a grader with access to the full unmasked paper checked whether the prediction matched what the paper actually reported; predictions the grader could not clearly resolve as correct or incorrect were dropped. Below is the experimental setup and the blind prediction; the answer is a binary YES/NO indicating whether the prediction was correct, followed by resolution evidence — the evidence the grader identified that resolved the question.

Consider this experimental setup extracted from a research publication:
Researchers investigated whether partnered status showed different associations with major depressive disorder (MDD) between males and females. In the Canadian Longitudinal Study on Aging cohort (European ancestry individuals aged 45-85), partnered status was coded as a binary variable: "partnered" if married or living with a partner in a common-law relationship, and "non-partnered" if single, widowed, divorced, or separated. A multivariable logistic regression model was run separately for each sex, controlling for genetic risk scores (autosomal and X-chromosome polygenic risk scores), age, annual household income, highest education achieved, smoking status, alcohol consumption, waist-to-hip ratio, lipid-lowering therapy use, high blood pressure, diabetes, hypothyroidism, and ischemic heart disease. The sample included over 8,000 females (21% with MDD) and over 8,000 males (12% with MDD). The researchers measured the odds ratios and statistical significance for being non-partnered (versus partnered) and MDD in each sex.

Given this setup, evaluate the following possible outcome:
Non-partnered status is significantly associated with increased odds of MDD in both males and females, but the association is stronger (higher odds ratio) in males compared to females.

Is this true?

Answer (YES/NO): NO